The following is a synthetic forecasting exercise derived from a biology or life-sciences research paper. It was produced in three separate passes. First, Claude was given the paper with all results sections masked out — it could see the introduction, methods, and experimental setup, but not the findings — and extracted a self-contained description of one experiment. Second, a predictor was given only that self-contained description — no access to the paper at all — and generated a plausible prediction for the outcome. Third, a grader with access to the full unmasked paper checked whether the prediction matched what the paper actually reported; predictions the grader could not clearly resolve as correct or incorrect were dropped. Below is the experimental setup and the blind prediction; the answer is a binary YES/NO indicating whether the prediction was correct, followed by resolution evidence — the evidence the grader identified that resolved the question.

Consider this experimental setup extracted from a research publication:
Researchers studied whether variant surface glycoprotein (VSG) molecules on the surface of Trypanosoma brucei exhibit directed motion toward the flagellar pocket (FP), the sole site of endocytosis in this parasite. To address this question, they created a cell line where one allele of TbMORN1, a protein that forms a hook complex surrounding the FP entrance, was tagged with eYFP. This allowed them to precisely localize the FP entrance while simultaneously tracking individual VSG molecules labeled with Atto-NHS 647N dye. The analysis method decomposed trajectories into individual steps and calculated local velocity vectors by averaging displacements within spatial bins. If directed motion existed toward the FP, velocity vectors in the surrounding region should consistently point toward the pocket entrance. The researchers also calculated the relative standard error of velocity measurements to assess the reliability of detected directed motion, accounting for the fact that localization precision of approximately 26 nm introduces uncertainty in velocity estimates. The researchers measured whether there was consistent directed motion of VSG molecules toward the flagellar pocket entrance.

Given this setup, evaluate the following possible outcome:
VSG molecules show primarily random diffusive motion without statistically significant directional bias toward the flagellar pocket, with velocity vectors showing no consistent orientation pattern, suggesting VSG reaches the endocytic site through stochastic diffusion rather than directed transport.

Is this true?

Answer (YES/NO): YES